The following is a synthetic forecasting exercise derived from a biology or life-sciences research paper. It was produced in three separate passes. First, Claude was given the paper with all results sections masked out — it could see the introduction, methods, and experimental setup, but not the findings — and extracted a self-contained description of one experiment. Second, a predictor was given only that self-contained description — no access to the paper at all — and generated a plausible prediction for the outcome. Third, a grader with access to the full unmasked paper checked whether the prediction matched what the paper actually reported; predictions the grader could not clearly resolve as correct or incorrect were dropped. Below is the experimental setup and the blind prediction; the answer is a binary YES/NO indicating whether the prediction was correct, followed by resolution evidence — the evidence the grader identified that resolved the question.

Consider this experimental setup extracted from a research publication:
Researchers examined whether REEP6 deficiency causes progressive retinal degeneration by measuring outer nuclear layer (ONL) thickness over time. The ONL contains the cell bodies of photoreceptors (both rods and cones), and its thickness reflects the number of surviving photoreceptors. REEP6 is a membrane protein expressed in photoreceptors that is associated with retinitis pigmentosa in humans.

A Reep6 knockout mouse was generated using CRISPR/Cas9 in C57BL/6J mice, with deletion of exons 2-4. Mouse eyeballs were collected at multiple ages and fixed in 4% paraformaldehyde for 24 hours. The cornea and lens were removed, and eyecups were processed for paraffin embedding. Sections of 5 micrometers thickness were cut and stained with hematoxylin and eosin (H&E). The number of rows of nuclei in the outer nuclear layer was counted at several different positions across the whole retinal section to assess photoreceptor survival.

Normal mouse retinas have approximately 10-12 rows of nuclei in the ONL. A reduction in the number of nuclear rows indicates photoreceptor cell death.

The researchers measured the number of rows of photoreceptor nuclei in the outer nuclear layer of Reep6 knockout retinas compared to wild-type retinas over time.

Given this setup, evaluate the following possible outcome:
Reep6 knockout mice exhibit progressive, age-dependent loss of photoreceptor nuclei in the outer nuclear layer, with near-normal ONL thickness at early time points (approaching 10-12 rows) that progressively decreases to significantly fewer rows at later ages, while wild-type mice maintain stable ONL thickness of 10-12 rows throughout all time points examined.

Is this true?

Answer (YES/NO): YES